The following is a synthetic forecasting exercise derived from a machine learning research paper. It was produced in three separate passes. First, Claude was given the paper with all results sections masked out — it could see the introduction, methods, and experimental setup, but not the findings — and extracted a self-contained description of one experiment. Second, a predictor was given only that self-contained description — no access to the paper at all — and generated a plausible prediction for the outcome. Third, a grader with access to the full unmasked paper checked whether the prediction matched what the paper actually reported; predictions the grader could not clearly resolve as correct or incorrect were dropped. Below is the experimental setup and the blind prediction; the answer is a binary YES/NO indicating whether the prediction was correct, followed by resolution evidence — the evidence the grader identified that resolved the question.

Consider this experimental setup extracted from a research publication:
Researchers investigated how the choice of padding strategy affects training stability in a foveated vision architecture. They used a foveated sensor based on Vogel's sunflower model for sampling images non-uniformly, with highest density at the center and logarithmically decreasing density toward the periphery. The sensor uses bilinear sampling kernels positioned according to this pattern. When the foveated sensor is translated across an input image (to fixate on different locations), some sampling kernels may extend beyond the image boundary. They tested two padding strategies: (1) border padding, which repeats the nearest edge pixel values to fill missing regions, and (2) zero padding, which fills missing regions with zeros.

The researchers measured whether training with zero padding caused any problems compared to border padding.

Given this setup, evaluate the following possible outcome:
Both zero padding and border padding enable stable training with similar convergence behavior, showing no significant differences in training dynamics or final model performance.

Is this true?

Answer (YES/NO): NO